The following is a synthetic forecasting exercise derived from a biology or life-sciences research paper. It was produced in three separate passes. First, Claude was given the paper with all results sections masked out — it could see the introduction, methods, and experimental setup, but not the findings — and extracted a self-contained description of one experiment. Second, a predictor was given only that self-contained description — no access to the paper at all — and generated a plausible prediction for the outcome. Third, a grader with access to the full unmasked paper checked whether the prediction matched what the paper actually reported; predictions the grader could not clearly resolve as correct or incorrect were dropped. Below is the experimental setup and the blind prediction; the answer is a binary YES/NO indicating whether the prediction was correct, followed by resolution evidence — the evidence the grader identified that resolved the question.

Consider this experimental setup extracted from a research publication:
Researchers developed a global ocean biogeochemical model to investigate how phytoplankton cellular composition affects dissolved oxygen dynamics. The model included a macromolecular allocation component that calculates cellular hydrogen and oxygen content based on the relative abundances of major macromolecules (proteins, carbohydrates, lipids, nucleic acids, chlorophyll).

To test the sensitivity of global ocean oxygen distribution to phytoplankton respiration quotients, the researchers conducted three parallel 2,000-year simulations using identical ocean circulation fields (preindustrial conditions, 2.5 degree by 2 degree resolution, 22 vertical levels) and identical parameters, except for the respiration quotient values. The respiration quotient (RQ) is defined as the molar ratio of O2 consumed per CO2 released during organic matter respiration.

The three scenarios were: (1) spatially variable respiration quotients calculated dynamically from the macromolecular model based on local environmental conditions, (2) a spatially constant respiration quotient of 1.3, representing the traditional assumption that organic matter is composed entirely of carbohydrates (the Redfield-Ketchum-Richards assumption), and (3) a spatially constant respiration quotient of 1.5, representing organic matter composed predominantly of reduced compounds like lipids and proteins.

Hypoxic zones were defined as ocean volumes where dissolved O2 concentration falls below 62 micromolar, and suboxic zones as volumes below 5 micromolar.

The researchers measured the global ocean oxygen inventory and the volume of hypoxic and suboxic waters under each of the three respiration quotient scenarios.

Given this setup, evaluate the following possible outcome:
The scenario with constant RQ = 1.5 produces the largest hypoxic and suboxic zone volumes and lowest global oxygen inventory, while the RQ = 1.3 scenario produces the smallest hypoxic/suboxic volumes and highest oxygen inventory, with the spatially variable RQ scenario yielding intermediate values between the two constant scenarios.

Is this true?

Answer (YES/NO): YES